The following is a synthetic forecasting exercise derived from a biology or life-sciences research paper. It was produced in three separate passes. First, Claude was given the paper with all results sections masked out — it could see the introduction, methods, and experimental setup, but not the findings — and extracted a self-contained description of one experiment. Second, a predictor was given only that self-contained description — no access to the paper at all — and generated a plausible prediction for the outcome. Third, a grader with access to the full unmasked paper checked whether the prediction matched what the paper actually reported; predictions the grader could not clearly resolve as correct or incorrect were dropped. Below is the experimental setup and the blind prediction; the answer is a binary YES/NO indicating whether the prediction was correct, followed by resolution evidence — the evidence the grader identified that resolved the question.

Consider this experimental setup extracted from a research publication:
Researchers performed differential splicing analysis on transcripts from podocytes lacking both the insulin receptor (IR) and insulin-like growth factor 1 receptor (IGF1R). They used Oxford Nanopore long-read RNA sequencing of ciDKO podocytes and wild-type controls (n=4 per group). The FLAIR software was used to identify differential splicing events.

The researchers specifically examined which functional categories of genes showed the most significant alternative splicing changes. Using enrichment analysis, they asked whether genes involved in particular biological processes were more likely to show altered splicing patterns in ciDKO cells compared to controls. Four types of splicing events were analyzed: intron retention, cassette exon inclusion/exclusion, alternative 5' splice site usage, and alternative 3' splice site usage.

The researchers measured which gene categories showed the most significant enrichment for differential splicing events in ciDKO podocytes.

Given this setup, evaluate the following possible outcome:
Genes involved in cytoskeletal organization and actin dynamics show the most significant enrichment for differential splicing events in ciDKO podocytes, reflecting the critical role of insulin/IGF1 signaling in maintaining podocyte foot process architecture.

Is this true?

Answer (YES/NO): NO